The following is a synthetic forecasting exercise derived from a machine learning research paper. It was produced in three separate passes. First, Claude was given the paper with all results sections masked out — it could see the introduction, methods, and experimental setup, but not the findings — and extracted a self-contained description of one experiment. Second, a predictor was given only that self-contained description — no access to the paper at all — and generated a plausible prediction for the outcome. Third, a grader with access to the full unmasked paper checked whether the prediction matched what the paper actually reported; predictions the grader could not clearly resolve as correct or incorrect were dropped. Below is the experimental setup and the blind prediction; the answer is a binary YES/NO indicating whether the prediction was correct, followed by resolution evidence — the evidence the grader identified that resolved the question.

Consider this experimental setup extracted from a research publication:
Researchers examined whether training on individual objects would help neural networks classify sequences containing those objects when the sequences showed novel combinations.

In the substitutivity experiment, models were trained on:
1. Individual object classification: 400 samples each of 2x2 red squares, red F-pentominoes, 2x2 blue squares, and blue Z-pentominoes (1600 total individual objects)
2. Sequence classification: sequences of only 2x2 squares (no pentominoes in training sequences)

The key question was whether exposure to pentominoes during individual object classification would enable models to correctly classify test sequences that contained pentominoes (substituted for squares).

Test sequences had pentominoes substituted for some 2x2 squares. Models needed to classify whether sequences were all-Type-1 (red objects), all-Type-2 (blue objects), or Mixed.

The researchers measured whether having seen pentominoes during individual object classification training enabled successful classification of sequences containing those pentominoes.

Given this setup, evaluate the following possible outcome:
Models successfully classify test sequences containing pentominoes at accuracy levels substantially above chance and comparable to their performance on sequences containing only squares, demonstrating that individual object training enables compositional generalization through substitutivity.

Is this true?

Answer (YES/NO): NO